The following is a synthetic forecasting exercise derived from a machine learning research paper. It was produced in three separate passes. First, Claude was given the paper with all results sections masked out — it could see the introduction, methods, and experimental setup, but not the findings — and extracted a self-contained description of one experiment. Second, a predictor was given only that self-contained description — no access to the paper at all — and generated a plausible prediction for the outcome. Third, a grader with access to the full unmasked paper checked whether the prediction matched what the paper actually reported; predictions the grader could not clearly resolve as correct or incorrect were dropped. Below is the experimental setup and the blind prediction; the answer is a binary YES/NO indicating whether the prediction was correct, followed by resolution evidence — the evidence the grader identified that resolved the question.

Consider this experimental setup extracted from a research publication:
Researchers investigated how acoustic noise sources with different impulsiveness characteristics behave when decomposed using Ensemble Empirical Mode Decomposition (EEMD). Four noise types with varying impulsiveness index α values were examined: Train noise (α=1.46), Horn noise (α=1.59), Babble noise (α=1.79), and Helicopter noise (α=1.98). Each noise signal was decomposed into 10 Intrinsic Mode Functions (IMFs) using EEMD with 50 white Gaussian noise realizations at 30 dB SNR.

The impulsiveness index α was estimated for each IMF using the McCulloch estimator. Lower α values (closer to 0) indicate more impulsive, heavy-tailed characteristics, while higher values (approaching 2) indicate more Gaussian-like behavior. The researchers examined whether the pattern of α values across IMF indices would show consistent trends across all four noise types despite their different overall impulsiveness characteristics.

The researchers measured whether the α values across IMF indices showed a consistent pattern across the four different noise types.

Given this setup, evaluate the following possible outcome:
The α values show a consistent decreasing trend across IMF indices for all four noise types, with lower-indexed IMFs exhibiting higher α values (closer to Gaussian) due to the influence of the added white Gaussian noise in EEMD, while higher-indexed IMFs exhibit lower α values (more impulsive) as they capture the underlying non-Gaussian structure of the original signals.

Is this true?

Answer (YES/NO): NO